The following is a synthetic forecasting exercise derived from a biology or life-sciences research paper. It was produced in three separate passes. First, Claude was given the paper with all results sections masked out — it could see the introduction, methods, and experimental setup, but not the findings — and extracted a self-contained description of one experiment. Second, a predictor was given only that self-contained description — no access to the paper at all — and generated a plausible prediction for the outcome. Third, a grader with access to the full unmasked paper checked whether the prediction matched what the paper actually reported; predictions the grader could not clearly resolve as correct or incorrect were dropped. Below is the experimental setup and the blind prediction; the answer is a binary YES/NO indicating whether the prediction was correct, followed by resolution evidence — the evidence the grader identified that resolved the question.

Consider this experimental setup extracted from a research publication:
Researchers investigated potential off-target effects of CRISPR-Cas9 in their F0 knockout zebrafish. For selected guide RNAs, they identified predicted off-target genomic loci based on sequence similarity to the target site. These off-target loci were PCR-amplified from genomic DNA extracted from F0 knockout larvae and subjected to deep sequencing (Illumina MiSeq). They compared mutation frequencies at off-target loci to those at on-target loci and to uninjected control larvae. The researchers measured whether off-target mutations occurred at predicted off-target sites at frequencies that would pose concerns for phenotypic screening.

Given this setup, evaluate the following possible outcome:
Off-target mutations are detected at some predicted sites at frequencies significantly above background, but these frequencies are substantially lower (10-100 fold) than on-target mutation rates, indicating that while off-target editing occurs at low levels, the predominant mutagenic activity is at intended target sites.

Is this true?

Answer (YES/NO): NO